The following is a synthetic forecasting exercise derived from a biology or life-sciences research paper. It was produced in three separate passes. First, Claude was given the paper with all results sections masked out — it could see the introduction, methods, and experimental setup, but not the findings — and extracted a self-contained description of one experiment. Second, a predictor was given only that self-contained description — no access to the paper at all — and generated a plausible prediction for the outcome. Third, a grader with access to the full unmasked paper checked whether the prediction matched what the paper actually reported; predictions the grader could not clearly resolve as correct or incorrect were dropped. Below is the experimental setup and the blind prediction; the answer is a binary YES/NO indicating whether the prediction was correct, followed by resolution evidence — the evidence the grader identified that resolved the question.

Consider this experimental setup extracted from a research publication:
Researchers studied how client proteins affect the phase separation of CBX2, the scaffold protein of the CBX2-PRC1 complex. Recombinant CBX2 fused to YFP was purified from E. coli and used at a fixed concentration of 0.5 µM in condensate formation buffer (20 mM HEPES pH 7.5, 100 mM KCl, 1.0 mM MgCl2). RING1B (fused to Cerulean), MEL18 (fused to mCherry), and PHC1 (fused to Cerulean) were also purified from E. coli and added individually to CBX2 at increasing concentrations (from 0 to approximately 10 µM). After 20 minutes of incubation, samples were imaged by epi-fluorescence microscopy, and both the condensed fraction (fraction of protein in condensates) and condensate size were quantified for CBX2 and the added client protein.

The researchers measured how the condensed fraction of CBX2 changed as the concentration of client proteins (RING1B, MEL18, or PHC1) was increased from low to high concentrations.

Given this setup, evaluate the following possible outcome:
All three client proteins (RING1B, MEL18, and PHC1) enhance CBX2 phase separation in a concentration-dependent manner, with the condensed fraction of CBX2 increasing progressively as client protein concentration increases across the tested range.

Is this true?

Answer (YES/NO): NO